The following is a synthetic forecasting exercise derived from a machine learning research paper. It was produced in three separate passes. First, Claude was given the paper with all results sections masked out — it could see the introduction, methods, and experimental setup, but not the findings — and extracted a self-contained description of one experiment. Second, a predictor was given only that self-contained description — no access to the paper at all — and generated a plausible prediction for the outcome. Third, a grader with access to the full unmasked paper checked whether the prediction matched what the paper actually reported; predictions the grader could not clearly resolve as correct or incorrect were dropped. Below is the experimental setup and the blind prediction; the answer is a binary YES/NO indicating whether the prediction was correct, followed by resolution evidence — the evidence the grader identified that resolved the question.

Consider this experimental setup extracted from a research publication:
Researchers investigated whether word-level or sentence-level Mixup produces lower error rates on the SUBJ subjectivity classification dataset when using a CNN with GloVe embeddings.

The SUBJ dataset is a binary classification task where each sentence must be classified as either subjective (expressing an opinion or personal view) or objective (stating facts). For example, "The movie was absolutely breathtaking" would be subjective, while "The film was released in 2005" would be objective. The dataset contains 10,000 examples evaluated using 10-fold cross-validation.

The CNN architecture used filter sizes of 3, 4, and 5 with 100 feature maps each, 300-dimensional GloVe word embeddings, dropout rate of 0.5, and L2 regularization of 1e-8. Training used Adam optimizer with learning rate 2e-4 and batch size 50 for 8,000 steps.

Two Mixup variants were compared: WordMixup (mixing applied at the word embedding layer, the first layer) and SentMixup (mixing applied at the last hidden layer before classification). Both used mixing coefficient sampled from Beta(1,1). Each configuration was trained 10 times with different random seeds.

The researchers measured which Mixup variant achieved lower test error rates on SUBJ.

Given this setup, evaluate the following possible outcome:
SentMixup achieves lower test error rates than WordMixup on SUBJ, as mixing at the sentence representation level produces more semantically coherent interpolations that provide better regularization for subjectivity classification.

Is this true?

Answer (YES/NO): YES